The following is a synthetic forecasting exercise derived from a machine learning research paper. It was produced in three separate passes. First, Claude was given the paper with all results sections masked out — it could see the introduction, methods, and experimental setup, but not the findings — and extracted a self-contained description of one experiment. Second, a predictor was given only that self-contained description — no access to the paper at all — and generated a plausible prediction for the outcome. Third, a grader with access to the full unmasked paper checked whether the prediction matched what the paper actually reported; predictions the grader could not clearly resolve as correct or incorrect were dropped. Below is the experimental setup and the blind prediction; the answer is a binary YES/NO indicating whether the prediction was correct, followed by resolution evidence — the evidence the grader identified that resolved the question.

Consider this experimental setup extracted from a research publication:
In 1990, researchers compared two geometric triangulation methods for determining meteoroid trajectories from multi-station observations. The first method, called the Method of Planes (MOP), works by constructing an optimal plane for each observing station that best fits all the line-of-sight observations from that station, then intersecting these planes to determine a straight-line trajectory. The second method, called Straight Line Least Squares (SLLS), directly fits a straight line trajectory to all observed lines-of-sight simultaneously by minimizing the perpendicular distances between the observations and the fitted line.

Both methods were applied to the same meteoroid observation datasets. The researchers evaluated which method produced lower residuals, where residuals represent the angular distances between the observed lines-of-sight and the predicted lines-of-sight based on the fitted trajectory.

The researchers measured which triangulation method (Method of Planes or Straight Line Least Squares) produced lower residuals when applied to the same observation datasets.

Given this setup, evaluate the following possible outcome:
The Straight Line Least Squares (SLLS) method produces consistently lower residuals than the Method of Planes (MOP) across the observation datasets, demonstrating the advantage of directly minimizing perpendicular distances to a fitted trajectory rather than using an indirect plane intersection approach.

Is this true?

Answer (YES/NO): NO